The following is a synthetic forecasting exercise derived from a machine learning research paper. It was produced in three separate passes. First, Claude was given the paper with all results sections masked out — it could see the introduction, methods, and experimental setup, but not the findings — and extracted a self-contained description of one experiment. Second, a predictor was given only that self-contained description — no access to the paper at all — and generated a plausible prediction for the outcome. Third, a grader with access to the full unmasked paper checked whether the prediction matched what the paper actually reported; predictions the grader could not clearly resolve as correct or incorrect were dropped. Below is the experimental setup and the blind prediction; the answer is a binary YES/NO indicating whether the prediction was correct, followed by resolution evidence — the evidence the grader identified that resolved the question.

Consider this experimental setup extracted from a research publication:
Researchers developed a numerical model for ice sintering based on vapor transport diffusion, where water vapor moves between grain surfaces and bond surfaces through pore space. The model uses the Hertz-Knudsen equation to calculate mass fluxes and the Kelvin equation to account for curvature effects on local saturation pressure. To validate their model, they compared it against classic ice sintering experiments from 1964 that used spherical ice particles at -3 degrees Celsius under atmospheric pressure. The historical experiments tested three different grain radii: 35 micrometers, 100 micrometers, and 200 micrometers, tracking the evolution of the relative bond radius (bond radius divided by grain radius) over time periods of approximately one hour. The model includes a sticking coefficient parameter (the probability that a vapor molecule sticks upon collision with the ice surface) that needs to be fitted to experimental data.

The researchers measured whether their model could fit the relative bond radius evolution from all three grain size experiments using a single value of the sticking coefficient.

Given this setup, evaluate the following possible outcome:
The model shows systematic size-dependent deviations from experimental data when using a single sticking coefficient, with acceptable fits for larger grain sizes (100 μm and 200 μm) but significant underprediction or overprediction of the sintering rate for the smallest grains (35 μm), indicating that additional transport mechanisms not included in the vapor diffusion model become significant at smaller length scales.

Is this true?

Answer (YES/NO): NO